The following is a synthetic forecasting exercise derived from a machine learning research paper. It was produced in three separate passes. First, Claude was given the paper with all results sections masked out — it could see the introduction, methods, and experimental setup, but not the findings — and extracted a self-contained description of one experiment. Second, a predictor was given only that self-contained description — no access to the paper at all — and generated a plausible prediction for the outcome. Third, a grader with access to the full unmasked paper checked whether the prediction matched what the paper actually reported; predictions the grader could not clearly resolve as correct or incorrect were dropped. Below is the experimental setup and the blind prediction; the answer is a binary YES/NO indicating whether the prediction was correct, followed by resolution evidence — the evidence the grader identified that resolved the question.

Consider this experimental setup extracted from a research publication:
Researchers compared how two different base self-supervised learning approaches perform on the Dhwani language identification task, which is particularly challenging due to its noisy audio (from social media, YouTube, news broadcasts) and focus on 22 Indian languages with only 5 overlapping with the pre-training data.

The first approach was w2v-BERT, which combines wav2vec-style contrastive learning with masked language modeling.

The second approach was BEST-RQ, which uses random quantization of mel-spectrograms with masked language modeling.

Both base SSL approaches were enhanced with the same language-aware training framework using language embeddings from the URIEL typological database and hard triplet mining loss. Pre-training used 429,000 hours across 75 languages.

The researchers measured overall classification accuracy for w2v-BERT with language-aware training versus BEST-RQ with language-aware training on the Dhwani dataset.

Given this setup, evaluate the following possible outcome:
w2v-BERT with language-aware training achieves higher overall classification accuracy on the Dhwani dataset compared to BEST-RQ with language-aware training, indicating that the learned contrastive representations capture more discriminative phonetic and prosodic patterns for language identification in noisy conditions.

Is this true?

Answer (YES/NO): YES